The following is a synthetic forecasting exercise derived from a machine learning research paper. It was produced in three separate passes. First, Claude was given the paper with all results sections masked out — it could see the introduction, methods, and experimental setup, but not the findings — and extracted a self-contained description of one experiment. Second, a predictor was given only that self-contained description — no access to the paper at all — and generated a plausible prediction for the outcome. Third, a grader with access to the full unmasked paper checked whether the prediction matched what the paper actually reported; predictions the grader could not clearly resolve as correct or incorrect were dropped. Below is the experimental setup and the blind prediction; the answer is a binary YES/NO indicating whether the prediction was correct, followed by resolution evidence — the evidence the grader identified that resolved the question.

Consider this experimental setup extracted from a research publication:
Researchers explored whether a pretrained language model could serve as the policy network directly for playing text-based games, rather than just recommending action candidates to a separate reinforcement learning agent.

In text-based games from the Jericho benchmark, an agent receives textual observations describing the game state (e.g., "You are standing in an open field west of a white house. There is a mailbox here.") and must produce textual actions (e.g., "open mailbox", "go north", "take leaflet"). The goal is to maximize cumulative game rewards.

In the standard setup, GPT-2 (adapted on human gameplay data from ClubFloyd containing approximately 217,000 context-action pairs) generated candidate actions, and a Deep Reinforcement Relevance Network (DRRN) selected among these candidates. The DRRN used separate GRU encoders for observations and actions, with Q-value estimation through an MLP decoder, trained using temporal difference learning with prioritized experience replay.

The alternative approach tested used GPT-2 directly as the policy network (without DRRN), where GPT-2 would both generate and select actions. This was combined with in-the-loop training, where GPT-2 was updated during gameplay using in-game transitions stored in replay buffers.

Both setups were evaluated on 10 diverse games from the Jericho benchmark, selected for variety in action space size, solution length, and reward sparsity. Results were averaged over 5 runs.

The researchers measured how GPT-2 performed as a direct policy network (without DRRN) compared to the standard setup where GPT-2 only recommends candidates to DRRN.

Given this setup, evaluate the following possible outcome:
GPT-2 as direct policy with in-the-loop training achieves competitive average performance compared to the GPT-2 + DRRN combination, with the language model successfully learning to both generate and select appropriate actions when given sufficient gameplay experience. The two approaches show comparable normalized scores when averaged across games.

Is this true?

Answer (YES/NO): NO